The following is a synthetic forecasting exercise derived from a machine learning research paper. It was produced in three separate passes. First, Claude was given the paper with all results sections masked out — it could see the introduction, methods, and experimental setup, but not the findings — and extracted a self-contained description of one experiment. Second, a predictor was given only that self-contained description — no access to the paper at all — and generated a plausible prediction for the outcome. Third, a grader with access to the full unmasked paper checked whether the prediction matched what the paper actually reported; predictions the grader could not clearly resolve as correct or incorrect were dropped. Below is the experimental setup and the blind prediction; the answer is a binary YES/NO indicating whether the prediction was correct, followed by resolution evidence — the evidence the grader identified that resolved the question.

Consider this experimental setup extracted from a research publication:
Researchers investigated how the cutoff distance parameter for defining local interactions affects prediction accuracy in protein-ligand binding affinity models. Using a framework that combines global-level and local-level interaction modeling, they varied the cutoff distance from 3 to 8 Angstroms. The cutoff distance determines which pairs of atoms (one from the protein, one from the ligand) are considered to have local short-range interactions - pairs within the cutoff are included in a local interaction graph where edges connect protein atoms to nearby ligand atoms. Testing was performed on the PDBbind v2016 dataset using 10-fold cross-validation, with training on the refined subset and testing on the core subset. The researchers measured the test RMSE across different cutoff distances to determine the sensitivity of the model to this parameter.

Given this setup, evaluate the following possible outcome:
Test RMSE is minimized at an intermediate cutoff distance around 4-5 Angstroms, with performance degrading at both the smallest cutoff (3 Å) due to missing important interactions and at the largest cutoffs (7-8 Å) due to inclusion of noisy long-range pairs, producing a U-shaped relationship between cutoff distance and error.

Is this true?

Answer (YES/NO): YES